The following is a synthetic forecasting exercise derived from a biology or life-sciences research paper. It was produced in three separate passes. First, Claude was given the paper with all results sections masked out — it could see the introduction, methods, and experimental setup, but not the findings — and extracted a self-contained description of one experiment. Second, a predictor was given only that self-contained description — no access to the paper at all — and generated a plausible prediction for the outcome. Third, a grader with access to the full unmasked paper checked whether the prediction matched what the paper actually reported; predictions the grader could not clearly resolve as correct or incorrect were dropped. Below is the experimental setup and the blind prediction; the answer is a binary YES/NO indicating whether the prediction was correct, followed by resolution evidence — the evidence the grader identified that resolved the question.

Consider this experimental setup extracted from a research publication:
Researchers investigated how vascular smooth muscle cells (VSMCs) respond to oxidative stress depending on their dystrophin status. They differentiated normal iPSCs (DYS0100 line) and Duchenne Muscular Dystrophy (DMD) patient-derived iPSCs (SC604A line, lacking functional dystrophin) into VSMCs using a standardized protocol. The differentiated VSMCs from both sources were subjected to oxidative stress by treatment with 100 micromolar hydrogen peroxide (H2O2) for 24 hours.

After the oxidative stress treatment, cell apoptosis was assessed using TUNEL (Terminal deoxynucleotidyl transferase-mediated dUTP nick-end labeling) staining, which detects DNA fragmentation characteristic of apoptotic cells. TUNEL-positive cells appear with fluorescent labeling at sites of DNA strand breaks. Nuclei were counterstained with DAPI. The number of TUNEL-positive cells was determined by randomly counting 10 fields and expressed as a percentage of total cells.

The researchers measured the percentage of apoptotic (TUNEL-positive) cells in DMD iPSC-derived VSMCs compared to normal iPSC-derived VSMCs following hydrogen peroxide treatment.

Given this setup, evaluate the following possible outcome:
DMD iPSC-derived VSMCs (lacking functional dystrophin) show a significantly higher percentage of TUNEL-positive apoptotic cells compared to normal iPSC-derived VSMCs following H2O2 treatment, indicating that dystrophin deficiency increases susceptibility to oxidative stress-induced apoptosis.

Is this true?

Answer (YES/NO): YES